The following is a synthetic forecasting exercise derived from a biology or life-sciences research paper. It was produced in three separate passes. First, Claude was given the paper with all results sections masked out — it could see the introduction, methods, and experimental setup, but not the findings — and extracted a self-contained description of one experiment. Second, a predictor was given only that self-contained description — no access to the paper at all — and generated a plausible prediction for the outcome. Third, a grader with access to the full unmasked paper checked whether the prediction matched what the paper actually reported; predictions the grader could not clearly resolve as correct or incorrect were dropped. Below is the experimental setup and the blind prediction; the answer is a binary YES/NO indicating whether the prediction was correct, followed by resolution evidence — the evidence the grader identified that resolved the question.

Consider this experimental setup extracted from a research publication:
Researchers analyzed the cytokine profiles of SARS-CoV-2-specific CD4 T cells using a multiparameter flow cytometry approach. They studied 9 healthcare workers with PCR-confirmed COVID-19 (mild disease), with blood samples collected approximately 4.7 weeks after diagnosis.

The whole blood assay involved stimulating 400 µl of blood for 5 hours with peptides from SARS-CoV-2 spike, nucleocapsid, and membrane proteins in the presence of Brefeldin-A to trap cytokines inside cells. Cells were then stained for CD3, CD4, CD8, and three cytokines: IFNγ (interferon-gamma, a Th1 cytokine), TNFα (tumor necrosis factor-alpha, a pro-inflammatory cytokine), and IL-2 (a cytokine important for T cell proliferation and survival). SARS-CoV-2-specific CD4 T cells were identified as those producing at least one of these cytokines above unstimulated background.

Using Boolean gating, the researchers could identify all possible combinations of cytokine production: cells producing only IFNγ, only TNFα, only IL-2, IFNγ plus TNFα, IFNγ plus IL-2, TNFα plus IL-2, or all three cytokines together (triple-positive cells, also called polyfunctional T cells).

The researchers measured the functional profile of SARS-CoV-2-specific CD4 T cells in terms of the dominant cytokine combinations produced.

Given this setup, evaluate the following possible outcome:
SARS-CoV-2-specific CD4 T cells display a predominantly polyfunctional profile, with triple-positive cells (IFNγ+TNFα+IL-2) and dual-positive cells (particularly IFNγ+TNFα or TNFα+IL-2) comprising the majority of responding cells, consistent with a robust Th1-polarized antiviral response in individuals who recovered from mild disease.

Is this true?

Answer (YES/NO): NO